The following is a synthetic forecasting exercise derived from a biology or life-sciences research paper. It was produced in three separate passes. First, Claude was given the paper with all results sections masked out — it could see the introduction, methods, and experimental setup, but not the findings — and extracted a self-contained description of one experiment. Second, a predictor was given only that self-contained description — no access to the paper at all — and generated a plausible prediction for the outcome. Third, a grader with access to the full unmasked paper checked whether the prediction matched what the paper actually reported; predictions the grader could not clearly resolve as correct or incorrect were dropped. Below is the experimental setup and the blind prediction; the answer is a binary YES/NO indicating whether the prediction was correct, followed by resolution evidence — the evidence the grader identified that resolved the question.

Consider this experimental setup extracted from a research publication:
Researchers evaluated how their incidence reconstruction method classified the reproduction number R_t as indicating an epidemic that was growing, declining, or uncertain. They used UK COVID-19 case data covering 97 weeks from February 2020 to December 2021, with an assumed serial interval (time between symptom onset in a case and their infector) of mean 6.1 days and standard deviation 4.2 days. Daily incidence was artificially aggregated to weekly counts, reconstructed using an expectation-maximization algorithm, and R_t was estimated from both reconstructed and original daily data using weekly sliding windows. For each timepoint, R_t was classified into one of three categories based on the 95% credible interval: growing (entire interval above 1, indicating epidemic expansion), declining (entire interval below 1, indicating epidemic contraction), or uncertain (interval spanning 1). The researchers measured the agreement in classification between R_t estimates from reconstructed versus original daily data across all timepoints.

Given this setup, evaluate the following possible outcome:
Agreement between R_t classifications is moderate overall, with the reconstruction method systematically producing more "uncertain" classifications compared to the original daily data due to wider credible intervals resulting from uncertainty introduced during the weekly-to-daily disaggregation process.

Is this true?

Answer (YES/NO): NO